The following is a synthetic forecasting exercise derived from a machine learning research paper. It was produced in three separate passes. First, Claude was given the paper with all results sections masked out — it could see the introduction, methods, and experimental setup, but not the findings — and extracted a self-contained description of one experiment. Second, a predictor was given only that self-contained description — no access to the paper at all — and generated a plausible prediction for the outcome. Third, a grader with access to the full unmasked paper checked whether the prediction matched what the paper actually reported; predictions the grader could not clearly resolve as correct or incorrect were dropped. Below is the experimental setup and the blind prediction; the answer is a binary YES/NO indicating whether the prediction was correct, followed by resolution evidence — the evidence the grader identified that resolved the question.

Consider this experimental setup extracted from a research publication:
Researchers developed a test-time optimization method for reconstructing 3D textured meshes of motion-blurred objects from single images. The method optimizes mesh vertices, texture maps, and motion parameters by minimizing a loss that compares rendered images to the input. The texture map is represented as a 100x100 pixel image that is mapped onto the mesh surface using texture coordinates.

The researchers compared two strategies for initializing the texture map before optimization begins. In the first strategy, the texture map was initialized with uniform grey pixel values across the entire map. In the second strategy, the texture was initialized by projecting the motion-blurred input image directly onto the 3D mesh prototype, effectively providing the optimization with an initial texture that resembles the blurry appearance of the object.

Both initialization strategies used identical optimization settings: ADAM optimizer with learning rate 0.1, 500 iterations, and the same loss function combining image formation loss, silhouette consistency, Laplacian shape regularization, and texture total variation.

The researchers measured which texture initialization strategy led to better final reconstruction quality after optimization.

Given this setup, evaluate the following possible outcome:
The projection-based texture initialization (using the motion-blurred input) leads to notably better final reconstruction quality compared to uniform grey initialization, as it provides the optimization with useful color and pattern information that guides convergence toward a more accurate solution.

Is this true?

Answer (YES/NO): NO